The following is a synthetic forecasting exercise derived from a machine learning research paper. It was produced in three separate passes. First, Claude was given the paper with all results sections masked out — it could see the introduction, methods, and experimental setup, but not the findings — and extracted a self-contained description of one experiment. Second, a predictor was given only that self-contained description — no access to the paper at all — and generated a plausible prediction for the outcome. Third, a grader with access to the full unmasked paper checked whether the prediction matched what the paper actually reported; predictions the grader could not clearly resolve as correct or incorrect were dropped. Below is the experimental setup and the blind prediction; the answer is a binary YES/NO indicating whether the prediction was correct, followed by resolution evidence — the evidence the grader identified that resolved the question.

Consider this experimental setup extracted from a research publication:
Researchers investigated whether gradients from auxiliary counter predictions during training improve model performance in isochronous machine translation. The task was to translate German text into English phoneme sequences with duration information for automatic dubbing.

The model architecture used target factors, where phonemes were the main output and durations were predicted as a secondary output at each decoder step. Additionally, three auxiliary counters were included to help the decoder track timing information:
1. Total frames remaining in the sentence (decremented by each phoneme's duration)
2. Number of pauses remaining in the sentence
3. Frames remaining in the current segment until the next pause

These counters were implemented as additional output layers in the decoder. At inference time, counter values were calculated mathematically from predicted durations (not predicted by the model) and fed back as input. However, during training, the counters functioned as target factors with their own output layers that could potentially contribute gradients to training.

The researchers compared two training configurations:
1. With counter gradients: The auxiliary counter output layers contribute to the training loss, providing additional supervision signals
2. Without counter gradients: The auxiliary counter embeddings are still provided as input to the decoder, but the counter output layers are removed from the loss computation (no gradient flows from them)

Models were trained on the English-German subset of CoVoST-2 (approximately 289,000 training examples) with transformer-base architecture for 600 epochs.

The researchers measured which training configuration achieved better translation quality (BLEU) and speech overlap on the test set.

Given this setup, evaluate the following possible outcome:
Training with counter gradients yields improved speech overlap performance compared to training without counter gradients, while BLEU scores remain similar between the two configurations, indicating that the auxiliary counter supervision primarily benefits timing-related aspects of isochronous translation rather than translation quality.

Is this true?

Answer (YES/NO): NO